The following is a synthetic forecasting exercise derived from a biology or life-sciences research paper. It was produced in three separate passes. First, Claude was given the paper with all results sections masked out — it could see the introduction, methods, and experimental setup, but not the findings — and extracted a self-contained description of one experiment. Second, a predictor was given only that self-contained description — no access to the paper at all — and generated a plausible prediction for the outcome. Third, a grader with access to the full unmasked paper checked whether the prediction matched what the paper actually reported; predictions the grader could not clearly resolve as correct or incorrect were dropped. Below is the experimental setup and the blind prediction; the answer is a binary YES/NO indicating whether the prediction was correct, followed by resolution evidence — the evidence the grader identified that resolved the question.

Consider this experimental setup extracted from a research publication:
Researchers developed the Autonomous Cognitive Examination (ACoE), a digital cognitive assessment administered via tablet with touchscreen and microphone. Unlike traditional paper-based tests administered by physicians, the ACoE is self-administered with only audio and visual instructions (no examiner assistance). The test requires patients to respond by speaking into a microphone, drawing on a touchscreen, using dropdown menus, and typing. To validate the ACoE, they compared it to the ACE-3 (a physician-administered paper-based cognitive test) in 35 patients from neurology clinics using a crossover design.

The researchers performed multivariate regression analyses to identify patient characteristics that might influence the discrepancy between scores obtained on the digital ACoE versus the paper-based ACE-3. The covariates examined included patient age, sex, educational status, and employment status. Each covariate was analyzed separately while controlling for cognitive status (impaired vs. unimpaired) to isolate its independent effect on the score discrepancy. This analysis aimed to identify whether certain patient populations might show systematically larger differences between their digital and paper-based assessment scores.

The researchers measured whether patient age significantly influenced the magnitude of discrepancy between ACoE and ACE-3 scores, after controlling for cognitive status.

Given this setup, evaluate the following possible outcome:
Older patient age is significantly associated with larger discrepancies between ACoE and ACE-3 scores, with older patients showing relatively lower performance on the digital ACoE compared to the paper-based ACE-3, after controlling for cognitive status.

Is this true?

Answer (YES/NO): YES